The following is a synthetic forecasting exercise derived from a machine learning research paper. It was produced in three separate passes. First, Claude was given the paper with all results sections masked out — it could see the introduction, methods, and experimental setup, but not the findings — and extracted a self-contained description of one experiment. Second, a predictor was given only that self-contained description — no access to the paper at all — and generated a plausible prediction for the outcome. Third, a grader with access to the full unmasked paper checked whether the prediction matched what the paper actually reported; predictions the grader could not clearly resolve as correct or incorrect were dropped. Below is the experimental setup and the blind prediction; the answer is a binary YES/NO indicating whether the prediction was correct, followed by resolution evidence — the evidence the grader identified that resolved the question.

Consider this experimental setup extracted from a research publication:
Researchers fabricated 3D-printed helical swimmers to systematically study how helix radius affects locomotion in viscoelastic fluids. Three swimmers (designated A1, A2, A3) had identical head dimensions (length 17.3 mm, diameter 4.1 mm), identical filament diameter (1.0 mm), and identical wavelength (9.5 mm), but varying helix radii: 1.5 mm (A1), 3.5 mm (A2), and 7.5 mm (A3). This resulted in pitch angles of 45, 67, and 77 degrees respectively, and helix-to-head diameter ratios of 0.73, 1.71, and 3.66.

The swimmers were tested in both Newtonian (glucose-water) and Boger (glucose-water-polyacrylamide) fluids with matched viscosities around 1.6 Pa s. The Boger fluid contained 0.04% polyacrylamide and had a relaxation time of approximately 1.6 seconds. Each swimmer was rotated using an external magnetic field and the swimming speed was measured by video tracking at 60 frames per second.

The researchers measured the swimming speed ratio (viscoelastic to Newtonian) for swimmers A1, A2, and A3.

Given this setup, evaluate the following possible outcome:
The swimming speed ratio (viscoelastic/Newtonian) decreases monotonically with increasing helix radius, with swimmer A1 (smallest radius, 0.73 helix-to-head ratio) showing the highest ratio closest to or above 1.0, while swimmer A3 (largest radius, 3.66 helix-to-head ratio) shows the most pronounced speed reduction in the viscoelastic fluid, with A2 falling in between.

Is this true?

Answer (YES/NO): NO